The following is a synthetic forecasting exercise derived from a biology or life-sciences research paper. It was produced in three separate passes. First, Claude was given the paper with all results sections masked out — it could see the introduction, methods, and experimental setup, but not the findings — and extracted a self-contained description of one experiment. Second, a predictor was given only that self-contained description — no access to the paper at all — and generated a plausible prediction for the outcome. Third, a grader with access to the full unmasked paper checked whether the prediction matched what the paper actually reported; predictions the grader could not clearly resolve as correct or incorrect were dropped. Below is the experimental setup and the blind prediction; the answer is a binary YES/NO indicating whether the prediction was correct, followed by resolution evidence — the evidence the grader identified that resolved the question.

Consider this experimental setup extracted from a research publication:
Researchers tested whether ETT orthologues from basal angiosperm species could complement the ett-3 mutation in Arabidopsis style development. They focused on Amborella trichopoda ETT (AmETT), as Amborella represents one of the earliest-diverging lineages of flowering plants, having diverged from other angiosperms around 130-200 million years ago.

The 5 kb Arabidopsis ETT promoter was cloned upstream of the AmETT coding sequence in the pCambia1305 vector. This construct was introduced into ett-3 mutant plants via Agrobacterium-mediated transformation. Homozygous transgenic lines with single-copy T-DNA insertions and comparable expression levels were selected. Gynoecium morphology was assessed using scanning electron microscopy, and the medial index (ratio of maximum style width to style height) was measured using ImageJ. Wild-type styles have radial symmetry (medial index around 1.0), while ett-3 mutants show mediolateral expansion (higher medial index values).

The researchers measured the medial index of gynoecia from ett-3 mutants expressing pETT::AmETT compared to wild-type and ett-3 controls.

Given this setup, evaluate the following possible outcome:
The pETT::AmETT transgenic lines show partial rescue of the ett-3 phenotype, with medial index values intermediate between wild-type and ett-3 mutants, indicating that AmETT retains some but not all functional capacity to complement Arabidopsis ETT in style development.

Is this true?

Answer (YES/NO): NO